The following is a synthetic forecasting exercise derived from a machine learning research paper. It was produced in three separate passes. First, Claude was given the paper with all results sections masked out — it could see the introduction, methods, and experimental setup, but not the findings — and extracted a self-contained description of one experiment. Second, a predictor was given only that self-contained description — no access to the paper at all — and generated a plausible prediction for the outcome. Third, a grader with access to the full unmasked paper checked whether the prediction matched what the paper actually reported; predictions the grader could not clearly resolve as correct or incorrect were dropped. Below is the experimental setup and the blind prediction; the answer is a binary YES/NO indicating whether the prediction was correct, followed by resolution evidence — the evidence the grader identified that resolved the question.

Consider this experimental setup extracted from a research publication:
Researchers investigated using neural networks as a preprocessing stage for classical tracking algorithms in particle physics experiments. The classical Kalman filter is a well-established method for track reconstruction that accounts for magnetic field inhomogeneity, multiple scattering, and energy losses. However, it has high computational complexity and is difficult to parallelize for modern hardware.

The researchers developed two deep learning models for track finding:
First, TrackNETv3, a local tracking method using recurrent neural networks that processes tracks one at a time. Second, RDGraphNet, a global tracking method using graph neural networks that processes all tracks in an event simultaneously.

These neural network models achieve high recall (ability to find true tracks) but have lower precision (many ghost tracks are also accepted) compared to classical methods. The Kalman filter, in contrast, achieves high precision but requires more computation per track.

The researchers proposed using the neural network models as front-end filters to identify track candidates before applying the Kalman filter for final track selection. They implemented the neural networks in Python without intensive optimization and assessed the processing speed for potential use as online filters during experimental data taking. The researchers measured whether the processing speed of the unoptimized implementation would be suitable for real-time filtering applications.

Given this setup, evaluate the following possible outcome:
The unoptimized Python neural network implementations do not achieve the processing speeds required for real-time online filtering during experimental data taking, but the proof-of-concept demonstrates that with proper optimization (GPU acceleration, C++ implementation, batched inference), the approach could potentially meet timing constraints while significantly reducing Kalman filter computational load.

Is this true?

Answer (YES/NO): NO